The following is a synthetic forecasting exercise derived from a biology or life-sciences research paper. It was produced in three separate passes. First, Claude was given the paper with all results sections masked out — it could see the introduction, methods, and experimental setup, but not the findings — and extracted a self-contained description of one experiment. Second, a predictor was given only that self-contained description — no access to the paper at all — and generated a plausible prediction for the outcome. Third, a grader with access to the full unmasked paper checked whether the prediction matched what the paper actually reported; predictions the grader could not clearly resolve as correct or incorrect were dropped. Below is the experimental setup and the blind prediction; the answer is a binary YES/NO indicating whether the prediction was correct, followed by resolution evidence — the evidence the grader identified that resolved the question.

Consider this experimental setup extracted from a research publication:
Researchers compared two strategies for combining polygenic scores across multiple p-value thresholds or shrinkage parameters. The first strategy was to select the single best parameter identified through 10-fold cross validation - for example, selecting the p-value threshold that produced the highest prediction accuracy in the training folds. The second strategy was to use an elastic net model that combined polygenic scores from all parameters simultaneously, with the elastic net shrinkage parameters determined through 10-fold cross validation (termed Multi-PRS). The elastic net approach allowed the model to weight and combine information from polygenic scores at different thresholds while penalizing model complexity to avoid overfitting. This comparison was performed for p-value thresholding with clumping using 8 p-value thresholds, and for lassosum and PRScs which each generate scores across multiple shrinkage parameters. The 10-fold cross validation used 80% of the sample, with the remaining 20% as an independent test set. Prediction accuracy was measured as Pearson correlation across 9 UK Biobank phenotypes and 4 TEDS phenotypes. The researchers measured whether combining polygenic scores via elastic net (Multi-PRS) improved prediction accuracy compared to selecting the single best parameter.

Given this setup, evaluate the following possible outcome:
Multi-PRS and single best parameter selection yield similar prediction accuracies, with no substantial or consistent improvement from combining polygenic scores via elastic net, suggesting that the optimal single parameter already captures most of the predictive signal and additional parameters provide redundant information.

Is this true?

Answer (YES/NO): NO